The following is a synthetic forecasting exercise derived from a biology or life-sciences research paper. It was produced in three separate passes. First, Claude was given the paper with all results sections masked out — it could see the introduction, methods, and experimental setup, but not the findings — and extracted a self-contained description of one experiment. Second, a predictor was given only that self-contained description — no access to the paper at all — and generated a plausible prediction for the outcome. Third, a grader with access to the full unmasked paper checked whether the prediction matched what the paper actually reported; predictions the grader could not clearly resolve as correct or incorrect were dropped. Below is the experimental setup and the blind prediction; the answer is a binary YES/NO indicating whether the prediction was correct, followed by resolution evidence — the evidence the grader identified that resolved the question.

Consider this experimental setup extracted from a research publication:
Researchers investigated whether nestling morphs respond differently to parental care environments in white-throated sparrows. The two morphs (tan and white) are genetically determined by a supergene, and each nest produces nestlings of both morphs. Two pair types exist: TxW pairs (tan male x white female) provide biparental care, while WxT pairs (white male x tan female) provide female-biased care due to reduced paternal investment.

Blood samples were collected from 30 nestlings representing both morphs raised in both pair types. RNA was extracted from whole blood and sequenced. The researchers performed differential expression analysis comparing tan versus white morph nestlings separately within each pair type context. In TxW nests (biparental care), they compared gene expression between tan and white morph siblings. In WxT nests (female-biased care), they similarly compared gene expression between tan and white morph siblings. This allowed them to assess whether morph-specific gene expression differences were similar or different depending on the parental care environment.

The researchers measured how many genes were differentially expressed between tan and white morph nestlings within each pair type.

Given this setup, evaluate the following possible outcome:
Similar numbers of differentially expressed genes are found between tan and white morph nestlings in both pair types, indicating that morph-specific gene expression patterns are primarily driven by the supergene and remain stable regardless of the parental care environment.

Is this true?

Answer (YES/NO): NO